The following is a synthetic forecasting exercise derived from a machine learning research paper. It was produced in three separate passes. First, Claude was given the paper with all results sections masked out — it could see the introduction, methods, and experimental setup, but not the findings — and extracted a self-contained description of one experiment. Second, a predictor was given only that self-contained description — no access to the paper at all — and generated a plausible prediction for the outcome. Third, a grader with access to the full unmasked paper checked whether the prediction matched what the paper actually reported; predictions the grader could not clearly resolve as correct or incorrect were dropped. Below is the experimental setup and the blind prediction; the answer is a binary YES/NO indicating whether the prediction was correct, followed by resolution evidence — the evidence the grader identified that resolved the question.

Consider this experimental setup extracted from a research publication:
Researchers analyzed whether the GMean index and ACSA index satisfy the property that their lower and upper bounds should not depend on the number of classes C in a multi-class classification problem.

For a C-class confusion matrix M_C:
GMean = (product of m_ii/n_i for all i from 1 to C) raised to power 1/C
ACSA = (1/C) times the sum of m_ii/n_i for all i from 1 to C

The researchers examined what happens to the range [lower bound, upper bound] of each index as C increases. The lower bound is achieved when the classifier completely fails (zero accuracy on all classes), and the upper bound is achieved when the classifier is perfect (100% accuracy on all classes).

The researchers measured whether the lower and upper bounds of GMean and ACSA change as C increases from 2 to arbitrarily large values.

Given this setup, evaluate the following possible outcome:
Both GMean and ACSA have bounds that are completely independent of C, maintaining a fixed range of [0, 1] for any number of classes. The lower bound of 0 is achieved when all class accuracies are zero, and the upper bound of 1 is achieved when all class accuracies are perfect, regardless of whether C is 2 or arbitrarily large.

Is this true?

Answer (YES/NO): NO